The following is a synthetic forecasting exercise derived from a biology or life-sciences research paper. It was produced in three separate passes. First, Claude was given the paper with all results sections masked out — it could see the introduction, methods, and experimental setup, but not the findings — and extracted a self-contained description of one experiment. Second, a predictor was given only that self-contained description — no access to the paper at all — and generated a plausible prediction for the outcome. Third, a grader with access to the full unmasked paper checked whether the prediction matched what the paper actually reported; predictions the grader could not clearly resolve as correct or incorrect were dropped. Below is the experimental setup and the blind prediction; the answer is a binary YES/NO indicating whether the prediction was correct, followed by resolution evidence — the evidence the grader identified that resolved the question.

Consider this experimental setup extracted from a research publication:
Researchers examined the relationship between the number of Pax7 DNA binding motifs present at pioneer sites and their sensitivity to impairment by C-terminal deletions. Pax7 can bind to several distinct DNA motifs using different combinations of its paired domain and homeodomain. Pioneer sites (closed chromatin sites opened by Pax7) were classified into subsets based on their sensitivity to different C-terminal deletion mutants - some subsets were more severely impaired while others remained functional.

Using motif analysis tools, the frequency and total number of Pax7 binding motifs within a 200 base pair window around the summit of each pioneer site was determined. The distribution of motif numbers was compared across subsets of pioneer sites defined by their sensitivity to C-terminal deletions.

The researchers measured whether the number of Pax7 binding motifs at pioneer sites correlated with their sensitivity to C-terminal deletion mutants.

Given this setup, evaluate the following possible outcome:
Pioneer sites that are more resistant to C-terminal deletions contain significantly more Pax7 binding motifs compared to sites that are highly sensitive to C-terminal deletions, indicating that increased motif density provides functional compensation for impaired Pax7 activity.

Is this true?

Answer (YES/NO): NO